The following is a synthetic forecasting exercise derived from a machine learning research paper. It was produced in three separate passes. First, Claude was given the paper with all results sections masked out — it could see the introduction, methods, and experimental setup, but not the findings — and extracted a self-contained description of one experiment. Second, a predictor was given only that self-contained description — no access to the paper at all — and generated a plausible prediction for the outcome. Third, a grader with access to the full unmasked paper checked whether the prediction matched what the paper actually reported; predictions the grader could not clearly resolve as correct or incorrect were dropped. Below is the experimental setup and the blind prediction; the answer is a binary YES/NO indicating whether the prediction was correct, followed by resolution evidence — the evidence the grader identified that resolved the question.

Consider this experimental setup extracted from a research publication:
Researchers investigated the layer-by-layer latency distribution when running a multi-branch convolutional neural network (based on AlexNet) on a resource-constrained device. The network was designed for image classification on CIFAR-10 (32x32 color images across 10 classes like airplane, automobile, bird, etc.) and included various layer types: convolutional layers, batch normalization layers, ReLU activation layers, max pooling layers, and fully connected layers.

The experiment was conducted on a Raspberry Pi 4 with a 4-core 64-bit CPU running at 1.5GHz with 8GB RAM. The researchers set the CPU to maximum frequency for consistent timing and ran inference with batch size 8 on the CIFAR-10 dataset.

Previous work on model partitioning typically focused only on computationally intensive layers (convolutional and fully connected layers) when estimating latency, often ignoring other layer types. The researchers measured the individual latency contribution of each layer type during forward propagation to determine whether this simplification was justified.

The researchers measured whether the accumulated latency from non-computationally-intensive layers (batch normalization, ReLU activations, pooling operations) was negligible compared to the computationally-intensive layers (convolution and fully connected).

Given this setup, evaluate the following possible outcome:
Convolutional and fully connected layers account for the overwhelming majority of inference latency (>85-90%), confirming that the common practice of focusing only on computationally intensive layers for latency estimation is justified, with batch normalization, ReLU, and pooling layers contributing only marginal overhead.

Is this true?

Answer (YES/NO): NO